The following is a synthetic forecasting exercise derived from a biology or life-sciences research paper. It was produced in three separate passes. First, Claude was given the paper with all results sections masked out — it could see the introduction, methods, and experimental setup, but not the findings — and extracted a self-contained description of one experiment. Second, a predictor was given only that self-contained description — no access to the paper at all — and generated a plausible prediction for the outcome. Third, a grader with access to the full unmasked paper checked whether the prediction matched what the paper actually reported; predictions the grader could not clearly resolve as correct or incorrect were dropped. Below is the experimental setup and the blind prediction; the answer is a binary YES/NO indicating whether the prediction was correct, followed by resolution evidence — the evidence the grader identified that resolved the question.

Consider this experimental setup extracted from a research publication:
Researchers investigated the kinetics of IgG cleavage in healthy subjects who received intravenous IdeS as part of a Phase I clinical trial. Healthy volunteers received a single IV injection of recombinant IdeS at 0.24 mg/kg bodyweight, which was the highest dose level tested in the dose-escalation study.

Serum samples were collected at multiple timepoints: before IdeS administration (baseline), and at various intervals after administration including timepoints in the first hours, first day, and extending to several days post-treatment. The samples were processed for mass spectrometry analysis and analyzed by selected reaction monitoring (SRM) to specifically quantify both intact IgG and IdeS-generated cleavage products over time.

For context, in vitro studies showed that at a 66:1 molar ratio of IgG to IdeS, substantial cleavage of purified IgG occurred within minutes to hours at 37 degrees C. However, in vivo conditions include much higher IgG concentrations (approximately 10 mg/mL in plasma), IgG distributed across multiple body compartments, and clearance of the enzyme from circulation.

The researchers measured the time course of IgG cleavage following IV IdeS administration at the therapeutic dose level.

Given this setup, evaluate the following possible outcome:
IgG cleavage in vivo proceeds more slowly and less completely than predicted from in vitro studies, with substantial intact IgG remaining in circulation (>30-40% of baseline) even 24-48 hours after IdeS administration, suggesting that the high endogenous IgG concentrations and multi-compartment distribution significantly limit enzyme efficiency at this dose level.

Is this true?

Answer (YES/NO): NO